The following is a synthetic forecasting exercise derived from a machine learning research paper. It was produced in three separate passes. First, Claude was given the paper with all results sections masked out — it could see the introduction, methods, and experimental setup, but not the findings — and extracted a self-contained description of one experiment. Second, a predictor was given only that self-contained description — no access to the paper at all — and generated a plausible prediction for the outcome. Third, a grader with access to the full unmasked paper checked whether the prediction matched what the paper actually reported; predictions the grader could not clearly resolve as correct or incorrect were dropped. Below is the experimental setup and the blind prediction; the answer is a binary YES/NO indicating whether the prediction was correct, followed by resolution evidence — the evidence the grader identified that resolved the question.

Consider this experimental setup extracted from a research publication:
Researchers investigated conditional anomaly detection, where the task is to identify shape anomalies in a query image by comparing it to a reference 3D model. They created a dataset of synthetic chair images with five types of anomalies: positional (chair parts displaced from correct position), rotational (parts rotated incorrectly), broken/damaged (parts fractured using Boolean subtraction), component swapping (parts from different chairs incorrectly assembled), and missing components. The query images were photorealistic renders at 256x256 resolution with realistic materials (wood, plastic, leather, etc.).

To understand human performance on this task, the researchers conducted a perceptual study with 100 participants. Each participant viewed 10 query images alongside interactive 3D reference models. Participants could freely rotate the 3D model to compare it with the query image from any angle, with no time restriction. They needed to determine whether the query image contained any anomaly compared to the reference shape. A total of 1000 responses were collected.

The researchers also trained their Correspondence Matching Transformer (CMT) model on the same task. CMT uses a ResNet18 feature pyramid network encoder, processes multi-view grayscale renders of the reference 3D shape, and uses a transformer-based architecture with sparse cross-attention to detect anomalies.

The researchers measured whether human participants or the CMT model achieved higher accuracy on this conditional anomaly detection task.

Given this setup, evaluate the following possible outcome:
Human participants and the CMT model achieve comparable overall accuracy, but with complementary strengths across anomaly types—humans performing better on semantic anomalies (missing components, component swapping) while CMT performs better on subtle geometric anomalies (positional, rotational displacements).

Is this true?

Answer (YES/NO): NO